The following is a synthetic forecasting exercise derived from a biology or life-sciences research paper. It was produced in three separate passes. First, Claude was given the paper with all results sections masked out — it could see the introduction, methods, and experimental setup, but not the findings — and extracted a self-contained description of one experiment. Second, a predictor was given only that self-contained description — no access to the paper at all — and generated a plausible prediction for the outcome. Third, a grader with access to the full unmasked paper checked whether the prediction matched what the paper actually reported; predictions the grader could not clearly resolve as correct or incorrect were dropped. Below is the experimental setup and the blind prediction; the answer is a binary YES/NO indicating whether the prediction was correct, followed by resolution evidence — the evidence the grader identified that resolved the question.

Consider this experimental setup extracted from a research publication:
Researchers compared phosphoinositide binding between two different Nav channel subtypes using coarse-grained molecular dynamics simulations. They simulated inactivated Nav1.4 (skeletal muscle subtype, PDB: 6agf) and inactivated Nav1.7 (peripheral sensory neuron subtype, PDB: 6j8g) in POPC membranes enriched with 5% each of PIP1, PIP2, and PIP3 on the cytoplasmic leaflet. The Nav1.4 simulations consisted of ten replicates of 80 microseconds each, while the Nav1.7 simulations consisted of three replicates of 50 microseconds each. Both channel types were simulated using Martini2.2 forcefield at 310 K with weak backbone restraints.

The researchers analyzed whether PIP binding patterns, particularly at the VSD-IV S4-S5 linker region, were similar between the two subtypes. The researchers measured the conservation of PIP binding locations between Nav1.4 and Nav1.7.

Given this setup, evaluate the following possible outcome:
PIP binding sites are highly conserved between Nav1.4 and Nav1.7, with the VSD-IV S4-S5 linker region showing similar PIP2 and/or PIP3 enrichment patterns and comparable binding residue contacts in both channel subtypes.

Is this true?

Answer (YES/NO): YES